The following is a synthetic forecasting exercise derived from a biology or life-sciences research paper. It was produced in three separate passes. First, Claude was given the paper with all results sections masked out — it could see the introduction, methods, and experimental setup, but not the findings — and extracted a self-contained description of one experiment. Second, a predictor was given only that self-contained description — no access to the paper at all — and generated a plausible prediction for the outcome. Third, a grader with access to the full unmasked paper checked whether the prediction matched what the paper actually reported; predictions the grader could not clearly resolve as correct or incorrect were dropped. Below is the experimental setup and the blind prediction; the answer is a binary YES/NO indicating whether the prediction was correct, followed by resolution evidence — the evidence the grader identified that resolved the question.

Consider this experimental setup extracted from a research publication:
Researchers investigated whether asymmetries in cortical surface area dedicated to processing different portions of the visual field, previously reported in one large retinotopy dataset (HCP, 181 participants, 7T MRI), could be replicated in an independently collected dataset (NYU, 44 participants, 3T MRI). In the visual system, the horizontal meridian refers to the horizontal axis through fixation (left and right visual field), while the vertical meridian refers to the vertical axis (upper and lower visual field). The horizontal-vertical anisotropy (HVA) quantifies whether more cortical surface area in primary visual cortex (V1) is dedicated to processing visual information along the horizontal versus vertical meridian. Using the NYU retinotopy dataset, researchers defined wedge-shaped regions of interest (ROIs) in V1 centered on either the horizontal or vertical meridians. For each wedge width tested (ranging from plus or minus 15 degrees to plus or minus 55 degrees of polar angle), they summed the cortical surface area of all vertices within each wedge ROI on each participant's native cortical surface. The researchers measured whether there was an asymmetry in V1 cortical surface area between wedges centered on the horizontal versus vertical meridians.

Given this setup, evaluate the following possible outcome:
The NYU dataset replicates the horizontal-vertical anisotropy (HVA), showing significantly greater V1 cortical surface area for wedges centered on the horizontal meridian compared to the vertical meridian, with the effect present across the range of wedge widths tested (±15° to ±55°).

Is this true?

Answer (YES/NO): YES